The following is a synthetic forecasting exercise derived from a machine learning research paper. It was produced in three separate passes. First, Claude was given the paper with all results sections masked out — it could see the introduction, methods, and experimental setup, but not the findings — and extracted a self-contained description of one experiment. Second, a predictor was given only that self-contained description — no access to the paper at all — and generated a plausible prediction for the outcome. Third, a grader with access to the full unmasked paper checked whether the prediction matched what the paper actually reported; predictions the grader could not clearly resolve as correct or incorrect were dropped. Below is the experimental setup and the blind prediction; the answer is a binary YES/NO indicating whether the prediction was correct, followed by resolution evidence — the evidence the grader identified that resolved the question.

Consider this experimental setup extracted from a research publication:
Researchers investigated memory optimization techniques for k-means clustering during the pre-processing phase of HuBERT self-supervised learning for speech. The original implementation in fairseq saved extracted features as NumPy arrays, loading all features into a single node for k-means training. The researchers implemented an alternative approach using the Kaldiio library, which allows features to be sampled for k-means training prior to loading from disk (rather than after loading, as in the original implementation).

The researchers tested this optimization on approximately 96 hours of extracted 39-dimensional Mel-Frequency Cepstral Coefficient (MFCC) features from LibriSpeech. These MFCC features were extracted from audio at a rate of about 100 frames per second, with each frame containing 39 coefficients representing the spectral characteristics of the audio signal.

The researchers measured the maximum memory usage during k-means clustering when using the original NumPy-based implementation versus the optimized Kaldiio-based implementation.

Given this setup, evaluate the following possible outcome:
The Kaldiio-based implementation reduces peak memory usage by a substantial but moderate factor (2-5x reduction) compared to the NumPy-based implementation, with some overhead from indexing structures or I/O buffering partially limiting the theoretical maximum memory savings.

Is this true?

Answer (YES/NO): NO